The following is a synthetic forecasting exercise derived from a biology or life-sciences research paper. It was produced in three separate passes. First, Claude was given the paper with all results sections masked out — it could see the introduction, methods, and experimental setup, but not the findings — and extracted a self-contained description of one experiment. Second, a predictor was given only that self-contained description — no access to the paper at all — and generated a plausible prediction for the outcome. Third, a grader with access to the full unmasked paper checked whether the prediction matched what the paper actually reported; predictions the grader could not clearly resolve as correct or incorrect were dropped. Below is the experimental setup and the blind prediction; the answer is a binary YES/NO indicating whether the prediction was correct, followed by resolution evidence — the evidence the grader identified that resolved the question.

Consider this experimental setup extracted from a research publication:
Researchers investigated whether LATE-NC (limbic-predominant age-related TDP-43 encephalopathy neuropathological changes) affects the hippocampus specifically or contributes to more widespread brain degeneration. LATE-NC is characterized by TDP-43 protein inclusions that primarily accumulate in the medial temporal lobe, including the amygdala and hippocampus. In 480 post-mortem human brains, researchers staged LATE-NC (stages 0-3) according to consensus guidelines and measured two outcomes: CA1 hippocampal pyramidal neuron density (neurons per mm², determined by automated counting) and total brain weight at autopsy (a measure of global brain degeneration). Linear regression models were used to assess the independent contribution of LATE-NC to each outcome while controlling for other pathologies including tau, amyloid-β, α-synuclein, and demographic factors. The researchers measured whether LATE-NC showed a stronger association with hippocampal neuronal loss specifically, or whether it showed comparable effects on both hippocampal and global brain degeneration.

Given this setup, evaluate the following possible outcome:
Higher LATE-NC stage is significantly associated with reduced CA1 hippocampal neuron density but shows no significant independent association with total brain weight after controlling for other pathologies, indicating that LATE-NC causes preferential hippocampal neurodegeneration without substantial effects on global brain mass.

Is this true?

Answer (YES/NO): YES